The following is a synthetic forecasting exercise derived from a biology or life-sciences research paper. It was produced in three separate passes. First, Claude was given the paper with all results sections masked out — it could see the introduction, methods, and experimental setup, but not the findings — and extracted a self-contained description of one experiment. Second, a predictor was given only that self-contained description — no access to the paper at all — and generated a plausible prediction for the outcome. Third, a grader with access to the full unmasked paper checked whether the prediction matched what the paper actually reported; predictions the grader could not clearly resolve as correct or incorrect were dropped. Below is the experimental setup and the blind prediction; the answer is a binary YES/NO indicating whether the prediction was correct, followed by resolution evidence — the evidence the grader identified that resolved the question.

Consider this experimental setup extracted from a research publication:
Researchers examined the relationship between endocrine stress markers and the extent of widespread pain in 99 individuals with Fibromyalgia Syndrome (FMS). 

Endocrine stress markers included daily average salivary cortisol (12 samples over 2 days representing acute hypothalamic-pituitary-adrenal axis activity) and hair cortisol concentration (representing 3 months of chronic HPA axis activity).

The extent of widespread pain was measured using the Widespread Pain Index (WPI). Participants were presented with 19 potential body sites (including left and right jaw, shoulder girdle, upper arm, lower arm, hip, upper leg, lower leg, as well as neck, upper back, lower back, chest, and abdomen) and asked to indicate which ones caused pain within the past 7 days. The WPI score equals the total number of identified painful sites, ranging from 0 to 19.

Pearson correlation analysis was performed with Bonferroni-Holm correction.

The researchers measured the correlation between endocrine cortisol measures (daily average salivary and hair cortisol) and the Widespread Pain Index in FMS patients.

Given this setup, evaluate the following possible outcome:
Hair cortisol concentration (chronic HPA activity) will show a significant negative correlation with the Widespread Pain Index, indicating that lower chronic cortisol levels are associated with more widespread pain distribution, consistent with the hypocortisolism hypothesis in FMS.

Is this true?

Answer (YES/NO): NO